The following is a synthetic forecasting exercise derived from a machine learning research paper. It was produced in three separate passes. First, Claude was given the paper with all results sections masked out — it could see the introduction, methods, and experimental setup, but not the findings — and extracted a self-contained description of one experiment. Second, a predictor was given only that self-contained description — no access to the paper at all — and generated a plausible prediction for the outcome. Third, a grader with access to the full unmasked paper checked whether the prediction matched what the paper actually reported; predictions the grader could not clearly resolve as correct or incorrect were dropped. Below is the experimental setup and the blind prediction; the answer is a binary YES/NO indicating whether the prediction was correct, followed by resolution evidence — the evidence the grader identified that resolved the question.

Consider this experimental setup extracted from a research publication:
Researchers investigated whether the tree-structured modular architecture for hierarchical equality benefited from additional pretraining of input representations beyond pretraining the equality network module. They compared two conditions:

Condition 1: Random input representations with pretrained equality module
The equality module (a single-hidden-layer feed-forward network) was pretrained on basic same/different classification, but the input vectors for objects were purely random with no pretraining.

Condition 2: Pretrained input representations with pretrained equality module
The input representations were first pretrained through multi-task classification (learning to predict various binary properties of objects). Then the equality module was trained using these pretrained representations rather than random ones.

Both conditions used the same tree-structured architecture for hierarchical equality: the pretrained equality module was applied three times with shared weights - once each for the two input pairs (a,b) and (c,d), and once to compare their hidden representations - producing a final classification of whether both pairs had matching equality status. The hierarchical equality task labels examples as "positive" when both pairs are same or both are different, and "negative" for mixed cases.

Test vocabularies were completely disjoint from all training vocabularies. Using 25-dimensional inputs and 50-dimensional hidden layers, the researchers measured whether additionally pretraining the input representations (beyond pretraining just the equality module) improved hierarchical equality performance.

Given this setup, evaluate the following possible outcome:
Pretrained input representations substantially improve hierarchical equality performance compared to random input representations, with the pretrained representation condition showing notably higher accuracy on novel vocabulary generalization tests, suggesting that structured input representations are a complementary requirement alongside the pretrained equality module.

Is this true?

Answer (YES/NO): NO